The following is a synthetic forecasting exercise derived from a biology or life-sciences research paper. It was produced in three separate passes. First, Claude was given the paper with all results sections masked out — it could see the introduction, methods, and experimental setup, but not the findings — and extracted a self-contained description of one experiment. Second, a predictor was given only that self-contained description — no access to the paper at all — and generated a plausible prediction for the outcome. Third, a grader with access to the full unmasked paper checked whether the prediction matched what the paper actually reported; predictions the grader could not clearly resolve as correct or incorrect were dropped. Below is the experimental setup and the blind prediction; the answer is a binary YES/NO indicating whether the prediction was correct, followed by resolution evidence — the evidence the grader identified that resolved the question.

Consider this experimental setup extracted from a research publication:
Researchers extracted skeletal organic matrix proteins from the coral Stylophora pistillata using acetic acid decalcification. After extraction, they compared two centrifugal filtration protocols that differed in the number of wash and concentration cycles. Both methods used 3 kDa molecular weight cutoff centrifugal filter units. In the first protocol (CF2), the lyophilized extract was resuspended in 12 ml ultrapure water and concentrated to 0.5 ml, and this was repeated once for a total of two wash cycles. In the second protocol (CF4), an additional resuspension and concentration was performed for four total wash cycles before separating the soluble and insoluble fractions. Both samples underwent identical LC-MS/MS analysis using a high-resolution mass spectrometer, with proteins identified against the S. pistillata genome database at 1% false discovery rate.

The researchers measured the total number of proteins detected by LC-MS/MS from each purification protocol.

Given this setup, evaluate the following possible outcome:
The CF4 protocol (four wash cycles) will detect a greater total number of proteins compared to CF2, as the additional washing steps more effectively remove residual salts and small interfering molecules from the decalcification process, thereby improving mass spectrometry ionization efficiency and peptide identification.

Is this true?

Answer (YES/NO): YES